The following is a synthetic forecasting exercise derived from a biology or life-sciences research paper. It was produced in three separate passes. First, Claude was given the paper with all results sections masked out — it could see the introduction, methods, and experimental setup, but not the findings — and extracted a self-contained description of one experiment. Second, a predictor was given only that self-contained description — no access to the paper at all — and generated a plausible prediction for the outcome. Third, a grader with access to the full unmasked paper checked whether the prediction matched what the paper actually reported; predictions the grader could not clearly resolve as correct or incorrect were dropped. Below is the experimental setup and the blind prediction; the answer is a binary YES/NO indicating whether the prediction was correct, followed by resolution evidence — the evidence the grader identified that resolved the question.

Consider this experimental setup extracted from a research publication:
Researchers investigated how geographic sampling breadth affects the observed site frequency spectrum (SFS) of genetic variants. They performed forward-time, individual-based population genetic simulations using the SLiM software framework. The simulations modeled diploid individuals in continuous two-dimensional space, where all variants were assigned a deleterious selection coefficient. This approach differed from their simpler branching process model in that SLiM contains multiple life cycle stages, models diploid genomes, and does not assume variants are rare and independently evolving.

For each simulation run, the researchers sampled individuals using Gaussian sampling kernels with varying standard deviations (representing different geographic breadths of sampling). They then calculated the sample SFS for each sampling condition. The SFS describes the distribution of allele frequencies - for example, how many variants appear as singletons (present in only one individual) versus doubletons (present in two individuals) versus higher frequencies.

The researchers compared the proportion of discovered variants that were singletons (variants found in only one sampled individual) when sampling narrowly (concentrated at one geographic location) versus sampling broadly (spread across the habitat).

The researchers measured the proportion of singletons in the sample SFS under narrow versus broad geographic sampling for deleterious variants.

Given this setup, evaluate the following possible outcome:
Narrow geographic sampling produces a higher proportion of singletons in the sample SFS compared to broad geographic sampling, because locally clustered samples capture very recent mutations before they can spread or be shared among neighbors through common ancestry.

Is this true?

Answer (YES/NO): NO